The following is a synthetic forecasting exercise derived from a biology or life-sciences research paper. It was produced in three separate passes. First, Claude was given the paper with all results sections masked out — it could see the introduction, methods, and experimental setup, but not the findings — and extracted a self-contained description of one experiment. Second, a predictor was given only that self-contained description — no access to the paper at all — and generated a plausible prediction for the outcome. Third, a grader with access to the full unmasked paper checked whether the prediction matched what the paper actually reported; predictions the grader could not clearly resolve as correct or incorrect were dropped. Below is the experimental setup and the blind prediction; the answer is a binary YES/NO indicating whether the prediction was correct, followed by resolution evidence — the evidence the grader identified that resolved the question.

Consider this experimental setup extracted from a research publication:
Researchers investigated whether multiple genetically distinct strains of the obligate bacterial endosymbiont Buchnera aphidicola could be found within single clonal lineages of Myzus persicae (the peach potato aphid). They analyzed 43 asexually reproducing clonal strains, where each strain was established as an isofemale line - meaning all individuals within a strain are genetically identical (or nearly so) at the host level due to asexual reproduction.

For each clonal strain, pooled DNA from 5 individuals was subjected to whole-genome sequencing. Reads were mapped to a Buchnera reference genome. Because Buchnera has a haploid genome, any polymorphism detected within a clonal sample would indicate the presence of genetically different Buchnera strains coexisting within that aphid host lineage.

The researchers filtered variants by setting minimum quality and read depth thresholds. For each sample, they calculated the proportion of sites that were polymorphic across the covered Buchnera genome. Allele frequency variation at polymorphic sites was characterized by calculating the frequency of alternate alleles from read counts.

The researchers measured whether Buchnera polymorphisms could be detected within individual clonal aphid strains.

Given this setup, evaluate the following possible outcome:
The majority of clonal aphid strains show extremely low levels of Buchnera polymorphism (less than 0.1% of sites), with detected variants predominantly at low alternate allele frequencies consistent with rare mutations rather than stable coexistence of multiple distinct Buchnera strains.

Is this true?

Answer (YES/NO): NO